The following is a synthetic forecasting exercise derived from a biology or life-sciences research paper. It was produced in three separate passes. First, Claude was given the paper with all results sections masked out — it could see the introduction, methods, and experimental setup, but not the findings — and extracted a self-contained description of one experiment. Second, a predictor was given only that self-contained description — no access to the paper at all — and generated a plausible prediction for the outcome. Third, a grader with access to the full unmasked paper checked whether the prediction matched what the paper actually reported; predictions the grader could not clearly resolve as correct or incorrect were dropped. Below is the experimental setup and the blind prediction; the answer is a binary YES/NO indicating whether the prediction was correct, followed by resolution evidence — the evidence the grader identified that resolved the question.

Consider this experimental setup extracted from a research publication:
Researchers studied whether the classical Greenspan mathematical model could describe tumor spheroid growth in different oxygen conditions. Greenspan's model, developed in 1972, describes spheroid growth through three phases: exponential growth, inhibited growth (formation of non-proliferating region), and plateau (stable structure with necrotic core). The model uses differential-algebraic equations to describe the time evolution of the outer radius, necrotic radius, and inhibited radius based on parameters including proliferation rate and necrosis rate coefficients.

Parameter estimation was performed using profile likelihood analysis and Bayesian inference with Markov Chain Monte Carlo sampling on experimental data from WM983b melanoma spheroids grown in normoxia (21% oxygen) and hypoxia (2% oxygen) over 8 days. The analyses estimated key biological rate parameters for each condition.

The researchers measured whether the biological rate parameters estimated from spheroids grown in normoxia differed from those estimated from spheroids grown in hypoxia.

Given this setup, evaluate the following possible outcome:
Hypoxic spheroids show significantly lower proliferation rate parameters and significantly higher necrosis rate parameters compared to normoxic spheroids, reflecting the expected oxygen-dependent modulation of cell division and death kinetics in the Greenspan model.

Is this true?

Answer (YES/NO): NO